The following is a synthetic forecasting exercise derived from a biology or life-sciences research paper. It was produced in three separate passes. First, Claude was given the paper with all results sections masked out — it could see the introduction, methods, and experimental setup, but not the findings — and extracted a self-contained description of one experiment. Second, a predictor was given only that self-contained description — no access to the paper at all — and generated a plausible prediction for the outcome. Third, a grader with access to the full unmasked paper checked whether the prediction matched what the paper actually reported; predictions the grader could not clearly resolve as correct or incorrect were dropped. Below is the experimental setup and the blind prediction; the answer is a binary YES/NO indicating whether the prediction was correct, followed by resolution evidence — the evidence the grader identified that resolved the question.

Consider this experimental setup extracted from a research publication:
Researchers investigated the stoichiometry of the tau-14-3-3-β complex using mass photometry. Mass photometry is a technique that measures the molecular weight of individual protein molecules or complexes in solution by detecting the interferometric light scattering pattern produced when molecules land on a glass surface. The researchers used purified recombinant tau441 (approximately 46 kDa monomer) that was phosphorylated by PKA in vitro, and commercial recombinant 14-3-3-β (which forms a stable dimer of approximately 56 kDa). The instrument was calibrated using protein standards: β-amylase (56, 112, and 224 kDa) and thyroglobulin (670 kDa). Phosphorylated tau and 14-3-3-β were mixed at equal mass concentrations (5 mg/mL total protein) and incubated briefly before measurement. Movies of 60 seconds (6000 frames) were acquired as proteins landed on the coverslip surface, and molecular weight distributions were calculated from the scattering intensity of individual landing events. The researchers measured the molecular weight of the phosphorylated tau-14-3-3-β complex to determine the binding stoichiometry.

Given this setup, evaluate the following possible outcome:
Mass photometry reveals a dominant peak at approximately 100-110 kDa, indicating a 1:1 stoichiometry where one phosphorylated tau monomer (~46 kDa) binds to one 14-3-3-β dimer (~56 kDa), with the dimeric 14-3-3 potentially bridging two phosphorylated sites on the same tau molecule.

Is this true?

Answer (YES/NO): NO